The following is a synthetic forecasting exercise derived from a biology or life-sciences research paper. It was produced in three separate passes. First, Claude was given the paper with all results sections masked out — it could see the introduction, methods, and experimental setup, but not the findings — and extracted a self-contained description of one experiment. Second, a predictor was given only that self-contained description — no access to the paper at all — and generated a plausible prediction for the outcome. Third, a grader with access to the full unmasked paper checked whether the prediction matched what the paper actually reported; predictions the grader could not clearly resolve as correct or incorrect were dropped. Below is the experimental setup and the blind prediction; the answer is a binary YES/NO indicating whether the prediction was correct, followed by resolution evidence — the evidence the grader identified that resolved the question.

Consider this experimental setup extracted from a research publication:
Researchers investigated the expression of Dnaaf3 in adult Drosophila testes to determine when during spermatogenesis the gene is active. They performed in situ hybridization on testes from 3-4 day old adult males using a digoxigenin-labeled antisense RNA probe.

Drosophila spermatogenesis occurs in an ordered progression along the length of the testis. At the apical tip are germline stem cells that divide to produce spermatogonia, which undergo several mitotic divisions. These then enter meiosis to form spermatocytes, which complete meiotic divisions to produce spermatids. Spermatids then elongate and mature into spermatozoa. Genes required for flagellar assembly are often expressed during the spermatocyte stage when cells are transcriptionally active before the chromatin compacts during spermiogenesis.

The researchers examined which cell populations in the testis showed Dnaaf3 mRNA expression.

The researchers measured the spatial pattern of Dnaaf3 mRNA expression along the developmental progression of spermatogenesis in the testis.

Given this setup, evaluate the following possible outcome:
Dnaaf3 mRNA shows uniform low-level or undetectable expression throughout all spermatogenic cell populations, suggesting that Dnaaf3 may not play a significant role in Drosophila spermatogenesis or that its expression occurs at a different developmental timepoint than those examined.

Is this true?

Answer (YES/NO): NO